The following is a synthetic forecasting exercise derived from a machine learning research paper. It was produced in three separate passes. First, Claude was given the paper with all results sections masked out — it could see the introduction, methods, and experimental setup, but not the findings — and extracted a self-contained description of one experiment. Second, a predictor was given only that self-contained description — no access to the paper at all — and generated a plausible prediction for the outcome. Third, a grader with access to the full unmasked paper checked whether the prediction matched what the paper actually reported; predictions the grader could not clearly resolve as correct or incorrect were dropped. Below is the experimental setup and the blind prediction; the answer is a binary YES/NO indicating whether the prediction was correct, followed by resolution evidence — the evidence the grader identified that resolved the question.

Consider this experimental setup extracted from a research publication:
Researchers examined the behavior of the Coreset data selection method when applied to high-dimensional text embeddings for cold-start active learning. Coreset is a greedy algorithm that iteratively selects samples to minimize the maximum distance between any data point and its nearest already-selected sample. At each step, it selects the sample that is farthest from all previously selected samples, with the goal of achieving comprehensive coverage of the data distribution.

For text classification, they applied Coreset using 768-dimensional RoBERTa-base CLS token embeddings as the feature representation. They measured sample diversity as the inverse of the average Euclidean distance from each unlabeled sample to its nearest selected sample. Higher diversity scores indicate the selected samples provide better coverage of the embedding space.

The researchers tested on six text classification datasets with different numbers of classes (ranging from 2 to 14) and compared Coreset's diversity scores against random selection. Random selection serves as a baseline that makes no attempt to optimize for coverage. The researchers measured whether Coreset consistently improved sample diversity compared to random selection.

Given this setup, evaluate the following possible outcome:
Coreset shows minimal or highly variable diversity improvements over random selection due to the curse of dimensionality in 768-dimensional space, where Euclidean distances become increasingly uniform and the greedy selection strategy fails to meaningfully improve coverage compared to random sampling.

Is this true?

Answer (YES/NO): NO